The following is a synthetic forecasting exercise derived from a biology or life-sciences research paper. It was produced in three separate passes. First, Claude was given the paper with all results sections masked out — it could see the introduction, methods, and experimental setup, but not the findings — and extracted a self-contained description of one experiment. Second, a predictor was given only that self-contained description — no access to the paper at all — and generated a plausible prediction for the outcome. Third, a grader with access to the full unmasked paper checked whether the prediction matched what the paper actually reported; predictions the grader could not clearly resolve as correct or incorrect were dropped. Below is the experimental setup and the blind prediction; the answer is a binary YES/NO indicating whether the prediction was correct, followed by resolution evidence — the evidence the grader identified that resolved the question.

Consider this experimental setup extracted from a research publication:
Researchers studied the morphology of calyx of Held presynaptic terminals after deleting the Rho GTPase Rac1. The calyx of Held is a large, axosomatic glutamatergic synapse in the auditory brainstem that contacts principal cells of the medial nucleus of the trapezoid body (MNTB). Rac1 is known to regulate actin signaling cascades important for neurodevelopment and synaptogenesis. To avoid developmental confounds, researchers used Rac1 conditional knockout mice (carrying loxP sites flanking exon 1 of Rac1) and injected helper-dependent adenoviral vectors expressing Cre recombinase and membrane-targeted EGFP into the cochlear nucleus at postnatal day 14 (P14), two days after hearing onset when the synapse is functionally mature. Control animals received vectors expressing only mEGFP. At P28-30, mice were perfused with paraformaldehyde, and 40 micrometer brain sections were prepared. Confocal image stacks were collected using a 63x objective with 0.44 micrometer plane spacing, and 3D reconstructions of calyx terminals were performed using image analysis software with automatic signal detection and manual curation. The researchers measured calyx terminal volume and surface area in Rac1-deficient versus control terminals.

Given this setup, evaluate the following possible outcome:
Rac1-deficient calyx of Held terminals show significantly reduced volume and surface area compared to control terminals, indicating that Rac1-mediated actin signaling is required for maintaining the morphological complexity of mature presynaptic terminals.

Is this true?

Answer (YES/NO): NO